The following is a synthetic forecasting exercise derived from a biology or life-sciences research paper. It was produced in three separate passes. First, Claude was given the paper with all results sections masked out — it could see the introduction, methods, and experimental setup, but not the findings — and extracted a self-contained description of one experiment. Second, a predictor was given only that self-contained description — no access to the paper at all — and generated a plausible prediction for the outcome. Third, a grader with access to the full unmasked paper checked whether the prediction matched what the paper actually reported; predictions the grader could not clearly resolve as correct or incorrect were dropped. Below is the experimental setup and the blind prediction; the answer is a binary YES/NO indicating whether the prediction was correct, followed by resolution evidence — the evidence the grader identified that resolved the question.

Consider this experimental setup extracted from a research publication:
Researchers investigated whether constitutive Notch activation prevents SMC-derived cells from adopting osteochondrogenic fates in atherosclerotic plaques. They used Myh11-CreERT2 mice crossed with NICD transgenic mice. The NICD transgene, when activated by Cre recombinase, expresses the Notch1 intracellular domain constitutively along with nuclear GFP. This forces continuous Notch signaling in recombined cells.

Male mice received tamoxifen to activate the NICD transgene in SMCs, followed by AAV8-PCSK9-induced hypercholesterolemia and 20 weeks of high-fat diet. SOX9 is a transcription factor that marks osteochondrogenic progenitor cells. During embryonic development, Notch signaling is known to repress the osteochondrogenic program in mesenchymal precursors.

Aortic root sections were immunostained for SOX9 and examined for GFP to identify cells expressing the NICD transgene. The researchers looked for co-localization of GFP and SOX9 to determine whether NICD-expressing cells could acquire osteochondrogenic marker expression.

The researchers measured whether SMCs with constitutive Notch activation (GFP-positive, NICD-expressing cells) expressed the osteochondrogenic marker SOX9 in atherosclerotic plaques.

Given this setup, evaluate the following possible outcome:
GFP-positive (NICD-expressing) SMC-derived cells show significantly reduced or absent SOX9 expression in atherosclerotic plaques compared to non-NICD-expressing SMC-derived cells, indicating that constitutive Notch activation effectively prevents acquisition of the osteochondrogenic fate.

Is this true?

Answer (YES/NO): YES